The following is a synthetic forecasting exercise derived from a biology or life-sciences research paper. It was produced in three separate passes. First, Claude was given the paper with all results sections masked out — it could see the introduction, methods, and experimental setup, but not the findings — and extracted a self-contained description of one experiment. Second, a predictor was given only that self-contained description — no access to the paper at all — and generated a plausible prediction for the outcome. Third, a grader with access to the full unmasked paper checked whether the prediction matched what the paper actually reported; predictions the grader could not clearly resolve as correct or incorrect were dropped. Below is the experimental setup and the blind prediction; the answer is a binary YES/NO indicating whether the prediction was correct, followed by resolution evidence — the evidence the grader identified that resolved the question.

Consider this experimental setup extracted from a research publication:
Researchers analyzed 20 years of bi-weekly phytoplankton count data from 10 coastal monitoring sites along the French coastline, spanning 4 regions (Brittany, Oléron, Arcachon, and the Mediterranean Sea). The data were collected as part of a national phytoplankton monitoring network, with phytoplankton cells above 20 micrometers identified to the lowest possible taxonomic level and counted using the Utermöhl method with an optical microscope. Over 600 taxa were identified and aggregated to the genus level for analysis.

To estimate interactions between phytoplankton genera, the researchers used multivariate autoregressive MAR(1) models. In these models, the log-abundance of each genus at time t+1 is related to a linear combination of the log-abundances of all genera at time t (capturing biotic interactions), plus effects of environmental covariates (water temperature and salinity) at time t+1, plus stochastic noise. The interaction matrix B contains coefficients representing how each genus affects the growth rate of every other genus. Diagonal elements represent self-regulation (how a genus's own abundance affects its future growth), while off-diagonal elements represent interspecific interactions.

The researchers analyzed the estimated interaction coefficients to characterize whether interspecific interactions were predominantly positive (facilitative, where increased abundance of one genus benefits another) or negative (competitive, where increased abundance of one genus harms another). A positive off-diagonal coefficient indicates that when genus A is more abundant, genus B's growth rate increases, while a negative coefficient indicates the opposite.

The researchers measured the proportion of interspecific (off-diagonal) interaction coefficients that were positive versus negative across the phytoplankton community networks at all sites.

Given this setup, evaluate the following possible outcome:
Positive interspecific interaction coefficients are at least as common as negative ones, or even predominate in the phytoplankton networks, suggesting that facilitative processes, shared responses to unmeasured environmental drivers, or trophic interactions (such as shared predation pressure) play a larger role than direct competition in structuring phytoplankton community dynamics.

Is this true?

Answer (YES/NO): YES